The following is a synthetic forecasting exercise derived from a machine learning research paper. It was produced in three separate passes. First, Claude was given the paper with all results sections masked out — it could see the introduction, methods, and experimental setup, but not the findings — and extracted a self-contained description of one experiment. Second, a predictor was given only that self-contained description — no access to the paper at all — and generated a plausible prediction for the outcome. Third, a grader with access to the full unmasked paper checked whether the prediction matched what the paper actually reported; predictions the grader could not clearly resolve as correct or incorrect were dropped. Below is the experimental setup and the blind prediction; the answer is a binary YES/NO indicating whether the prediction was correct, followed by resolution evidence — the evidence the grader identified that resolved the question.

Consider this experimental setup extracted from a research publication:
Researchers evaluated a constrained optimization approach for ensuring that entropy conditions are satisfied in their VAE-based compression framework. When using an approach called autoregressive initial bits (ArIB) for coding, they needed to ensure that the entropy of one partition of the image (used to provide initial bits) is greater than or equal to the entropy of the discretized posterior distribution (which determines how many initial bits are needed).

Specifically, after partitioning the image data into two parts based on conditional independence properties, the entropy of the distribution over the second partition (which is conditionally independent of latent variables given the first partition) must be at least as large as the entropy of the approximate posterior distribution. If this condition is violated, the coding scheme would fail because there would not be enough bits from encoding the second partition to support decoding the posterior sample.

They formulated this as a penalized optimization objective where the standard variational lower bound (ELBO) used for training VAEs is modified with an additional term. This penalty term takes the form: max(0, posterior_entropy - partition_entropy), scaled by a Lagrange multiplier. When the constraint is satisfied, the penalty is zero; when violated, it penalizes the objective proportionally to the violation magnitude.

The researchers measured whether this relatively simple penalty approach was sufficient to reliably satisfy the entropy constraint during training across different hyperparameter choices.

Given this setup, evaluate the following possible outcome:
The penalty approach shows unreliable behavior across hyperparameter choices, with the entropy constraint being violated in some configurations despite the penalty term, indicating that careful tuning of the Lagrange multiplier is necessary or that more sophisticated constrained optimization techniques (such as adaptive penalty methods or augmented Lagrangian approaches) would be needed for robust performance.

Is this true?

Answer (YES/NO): NO